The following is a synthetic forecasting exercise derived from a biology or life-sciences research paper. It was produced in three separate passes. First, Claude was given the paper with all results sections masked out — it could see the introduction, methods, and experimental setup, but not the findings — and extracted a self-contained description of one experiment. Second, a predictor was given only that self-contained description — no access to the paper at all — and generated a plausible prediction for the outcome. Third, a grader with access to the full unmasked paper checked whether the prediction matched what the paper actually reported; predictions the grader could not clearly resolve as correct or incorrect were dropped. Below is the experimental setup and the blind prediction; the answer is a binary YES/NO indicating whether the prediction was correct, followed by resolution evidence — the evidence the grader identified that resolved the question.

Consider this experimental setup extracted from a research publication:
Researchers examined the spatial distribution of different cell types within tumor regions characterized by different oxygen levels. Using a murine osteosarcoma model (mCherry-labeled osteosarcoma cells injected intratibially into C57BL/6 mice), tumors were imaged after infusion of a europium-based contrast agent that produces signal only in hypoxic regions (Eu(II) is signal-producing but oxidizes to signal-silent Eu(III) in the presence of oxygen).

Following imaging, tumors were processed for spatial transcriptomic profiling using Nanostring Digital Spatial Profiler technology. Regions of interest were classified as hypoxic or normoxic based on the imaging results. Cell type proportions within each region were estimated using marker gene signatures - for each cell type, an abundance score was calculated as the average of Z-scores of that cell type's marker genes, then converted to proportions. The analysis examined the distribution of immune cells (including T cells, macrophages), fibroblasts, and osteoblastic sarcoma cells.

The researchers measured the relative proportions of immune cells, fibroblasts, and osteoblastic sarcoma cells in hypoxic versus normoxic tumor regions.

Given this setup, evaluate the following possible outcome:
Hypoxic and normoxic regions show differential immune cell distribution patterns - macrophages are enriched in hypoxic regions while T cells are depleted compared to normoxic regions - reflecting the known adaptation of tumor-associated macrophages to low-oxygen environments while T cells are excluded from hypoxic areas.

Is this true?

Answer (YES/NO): NO